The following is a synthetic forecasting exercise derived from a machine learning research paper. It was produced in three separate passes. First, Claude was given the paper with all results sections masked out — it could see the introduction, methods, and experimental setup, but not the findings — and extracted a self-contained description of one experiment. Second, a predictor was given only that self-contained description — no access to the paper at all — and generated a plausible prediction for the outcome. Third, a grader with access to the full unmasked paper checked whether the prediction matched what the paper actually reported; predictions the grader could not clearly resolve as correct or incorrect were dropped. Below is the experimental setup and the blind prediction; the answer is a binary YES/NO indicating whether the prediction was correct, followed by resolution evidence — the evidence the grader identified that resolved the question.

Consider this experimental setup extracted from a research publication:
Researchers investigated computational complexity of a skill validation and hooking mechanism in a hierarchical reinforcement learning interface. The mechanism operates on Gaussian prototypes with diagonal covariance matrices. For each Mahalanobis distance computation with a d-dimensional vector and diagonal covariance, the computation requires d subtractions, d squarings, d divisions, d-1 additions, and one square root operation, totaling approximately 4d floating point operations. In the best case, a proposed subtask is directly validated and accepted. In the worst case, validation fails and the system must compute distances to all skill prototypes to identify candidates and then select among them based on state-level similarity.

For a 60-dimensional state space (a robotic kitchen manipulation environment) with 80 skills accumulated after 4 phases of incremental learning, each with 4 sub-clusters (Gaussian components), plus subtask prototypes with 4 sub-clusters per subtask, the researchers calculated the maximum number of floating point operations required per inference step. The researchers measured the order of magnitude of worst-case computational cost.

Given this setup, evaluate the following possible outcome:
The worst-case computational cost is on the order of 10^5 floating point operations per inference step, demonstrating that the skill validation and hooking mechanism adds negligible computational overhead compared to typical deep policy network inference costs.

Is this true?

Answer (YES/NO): YES